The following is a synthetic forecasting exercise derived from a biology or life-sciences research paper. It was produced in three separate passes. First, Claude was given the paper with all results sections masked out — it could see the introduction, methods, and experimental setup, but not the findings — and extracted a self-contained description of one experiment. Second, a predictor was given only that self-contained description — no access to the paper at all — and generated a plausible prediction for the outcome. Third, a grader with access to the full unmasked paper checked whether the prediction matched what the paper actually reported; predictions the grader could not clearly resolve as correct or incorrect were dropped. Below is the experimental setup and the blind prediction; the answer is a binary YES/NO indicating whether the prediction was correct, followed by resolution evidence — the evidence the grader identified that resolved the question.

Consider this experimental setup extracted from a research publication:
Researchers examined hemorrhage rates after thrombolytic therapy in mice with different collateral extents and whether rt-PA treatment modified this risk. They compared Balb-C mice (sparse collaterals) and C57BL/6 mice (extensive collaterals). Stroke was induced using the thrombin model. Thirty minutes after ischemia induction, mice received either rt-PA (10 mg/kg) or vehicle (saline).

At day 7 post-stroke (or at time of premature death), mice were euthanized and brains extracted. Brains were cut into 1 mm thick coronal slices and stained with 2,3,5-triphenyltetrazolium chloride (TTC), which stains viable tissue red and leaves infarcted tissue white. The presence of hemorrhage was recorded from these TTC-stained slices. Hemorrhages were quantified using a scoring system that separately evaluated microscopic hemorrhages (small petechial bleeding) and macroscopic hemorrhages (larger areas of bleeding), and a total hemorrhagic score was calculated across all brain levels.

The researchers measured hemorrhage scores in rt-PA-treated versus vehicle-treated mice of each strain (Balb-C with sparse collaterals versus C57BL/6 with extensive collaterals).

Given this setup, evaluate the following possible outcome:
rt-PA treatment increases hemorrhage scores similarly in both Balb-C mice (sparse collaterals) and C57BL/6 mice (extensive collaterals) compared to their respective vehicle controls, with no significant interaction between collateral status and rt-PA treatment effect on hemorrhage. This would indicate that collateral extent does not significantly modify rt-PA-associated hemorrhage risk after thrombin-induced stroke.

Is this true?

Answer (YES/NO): NO